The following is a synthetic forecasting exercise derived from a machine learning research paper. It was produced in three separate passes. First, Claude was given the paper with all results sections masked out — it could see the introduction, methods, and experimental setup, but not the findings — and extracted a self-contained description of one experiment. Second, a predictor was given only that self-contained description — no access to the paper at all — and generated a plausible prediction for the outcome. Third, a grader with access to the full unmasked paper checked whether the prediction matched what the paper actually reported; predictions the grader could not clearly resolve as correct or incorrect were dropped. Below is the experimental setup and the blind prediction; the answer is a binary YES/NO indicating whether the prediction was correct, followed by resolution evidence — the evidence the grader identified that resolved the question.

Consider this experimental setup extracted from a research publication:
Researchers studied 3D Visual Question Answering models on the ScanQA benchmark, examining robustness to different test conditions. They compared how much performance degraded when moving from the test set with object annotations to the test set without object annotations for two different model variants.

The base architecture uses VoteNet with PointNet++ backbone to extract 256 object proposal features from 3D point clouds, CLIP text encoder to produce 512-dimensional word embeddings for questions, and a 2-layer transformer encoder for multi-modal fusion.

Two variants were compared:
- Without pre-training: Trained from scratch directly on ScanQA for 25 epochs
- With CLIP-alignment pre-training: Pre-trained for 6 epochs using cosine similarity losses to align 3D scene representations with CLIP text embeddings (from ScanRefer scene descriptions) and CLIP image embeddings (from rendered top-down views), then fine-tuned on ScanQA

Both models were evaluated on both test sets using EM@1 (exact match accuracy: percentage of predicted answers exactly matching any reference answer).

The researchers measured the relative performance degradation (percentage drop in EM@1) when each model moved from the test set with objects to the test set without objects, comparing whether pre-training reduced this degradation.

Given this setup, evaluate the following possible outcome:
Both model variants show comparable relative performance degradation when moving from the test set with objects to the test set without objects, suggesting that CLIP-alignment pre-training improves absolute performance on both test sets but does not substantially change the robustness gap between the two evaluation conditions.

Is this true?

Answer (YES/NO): YES